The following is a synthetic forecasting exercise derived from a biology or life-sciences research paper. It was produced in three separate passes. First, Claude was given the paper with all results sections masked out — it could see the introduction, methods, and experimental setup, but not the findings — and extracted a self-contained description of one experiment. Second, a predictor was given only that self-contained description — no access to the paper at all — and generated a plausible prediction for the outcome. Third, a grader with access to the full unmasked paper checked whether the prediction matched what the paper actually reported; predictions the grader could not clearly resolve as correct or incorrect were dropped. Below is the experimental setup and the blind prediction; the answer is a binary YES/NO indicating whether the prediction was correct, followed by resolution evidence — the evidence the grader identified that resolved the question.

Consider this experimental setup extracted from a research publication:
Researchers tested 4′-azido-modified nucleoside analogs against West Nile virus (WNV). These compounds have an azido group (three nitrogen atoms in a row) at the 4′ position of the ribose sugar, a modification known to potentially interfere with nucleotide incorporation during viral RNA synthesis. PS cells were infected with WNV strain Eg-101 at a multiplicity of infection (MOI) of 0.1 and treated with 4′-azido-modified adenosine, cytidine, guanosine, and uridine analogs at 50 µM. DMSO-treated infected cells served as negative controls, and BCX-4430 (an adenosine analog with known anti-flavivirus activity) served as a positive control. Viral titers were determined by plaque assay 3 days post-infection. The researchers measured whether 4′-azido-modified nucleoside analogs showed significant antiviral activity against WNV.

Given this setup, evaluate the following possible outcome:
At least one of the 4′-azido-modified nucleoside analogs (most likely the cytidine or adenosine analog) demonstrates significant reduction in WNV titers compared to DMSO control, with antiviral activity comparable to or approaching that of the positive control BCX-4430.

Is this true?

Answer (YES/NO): YES